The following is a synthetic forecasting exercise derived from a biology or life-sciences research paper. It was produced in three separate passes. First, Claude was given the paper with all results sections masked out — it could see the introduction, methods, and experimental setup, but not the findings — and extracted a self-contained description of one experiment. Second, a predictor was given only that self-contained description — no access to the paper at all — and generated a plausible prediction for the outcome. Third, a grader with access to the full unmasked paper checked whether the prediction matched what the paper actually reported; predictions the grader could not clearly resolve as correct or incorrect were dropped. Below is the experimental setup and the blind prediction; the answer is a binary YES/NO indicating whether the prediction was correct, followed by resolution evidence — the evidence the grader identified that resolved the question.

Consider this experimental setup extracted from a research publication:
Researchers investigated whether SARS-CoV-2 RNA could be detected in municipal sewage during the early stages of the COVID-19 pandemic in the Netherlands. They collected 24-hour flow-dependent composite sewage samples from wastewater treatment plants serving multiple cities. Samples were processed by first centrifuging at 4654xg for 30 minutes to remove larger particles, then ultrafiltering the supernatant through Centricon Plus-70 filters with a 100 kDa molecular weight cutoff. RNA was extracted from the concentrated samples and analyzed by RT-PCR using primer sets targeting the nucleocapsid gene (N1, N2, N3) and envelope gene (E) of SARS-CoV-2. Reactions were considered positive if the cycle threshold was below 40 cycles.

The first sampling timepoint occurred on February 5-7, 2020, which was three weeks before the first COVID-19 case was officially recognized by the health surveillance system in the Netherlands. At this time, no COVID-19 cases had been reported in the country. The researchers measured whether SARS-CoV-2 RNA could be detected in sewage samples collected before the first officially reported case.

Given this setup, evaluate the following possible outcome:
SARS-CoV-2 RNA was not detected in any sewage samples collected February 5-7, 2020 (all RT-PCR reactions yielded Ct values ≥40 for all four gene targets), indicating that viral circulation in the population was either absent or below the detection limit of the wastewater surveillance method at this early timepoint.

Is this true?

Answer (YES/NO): YES